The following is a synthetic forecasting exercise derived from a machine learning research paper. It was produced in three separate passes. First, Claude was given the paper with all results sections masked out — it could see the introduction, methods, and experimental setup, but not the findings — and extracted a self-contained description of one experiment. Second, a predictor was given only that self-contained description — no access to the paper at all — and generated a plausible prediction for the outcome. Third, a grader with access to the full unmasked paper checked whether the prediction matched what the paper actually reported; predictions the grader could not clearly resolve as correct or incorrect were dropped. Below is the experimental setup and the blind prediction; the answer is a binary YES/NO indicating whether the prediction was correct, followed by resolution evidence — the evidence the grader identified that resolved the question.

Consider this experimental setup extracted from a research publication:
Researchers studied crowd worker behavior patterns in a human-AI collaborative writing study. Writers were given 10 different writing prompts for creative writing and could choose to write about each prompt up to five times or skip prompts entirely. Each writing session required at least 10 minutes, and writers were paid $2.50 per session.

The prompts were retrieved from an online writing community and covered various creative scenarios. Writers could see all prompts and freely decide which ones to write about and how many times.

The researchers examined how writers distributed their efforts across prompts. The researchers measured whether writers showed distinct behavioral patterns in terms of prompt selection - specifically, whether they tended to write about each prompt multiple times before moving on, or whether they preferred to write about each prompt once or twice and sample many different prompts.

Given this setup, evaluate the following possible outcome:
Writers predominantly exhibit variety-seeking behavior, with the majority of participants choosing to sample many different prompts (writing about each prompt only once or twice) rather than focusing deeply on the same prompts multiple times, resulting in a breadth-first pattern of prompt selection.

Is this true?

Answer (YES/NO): NO